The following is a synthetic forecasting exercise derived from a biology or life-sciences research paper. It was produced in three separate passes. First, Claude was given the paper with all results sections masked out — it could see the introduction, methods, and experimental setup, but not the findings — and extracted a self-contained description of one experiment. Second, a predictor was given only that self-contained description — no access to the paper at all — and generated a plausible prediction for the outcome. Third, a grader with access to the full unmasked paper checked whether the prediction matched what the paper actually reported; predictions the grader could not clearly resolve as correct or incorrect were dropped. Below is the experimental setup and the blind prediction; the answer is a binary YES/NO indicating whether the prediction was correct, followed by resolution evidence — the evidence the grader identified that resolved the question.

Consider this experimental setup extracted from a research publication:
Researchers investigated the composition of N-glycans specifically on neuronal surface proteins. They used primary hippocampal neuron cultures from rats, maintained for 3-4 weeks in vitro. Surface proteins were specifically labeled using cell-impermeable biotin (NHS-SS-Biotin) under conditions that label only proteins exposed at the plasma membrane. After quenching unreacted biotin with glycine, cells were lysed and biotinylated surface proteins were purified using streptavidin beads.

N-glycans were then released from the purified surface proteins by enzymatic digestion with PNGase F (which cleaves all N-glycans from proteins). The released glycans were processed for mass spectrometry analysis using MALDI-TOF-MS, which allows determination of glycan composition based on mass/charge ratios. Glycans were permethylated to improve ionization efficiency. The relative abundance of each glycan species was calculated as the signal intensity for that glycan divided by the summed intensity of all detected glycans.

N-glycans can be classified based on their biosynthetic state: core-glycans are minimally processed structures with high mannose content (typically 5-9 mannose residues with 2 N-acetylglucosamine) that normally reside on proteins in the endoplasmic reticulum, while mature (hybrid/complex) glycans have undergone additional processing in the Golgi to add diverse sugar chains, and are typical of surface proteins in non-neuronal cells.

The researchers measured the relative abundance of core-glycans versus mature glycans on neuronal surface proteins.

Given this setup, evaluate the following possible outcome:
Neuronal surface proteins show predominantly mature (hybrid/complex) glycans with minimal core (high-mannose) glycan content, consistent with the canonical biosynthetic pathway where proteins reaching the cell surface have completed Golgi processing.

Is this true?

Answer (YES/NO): NO